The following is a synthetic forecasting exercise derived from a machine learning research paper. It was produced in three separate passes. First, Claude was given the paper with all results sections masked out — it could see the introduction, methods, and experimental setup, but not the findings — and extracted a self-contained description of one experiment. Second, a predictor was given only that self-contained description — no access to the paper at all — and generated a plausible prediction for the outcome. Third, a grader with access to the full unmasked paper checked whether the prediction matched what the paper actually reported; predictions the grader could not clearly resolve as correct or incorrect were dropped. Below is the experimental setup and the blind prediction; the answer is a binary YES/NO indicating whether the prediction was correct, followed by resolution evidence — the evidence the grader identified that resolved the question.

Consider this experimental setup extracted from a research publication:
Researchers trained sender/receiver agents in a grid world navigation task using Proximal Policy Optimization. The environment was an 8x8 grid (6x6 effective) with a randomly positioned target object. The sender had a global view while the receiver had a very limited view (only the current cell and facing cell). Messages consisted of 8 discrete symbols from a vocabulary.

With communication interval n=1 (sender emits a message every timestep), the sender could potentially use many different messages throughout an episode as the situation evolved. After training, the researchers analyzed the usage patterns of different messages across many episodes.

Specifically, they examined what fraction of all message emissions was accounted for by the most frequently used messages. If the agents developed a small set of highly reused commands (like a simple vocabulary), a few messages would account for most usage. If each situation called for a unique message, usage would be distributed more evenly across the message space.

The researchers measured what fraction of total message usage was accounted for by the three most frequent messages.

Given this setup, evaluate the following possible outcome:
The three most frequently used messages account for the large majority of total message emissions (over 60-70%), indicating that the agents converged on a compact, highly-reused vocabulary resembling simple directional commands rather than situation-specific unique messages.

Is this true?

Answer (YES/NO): NO